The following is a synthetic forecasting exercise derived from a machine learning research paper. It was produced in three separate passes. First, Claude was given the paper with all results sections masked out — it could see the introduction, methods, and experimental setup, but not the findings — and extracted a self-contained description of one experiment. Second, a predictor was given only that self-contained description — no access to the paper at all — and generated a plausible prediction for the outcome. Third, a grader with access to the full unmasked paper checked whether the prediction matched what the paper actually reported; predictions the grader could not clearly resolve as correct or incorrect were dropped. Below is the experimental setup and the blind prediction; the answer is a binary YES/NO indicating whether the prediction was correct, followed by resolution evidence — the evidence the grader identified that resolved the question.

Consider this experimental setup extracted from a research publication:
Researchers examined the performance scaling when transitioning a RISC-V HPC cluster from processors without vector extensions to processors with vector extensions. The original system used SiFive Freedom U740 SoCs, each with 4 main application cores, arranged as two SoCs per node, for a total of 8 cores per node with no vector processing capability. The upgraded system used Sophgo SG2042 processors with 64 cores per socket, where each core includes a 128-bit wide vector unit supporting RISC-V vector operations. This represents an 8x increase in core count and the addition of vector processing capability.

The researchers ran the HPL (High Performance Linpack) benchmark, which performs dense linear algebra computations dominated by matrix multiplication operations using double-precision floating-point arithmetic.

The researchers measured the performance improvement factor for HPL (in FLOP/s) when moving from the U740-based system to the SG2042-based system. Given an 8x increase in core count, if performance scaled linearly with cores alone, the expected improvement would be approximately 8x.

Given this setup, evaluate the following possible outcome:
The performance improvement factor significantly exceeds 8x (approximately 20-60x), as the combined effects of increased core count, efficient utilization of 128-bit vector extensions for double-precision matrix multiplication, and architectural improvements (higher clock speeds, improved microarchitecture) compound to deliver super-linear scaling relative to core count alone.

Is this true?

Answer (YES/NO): NO